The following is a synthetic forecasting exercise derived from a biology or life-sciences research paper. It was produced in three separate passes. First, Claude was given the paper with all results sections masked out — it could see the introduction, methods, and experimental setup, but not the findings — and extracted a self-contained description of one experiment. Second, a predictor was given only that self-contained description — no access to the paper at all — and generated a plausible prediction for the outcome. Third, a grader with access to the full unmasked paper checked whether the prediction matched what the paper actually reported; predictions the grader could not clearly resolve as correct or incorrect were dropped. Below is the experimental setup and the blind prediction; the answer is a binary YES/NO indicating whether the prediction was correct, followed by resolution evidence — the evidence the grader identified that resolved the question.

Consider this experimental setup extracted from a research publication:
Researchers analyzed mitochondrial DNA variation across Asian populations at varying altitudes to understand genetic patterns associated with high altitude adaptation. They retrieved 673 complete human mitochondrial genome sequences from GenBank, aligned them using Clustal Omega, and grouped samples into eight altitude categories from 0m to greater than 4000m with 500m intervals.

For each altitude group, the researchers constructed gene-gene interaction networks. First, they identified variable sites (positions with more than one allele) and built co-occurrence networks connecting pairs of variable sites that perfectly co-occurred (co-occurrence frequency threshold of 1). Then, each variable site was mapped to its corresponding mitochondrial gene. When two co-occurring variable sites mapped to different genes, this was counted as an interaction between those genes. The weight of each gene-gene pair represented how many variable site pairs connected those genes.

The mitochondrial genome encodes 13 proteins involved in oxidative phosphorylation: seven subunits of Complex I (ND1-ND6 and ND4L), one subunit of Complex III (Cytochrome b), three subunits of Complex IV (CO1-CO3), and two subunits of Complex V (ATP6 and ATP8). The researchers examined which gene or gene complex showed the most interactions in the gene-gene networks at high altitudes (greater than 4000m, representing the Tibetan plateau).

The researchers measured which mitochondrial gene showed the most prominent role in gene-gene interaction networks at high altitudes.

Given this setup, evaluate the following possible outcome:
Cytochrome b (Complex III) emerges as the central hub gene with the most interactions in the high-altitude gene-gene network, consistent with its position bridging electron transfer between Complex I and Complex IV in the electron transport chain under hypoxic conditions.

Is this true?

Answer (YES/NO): YES